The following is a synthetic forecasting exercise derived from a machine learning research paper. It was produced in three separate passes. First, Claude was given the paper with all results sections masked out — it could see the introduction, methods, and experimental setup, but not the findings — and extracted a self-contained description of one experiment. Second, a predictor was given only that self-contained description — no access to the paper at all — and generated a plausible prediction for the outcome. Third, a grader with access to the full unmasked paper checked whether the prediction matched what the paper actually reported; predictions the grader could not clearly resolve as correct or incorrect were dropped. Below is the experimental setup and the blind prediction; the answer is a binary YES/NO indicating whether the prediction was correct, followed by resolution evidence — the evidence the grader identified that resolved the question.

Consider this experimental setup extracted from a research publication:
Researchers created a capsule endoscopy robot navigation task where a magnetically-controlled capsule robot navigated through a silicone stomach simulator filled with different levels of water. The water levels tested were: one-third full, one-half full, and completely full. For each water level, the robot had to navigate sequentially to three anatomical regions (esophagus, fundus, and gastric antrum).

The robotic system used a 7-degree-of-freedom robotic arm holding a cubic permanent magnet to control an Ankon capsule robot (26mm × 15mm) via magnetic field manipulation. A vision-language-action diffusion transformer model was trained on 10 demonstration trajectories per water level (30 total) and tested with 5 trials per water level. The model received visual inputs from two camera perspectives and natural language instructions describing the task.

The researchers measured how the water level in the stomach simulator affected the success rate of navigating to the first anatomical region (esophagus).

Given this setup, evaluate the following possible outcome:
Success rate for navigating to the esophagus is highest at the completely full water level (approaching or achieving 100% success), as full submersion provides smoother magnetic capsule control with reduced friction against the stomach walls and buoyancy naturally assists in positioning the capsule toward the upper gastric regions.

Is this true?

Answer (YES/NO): NO